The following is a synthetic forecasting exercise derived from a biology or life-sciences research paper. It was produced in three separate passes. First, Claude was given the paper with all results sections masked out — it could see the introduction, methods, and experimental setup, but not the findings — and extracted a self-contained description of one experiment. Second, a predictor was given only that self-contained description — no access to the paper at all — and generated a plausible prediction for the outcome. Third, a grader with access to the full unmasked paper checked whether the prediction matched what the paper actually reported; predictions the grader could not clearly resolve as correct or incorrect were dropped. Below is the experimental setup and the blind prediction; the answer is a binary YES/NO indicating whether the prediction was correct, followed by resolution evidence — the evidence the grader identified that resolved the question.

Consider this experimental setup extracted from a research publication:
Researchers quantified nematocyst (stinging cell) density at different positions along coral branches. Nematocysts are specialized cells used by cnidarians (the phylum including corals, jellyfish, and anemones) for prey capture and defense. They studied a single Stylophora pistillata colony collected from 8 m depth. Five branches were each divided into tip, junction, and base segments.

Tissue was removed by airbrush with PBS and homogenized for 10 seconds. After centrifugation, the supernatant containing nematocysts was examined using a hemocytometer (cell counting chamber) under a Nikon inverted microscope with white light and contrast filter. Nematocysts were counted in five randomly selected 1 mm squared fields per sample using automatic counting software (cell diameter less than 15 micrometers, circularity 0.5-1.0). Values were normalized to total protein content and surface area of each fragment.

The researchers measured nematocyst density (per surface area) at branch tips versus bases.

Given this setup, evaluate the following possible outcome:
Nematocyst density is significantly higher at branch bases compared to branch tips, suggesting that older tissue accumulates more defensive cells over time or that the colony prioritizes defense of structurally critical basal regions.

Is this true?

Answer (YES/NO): NO